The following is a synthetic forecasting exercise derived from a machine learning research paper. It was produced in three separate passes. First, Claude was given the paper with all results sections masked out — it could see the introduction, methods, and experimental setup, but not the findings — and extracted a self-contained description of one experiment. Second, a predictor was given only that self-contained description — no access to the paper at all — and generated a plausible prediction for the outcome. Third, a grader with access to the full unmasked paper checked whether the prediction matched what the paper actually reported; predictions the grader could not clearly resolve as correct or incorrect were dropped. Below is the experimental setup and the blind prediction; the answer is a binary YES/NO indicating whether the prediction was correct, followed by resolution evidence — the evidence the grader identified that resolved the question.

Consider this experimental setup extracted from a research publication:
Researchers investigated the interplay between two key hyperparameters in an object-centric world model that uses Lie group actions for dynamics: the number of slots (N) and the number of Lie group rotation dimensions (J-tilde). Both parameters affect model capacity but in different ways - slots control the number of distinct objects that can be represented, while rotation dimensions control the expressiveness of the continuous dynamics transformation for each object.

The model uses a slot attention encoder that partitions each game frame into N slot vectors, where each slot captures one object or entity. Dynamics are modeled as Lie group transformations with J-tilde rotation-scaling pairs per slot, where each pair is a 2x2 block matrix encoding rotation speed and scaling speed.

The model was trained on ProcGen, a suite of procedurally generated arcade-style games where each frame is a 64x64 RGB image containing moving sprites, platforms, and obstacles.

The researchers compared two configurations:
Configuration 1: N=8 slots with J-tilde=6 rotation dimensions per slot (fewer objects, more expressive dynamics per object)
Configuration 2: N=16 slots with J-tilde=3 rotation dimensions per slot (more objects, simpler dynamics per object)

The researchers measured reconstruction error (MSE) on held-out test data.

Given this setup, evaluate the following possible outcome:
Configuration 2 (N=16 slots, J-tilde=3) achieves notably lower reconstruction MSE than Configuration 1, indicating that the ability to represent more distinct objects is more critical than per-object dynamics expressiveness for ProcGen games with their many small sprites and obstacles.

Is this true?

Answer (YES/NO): YES